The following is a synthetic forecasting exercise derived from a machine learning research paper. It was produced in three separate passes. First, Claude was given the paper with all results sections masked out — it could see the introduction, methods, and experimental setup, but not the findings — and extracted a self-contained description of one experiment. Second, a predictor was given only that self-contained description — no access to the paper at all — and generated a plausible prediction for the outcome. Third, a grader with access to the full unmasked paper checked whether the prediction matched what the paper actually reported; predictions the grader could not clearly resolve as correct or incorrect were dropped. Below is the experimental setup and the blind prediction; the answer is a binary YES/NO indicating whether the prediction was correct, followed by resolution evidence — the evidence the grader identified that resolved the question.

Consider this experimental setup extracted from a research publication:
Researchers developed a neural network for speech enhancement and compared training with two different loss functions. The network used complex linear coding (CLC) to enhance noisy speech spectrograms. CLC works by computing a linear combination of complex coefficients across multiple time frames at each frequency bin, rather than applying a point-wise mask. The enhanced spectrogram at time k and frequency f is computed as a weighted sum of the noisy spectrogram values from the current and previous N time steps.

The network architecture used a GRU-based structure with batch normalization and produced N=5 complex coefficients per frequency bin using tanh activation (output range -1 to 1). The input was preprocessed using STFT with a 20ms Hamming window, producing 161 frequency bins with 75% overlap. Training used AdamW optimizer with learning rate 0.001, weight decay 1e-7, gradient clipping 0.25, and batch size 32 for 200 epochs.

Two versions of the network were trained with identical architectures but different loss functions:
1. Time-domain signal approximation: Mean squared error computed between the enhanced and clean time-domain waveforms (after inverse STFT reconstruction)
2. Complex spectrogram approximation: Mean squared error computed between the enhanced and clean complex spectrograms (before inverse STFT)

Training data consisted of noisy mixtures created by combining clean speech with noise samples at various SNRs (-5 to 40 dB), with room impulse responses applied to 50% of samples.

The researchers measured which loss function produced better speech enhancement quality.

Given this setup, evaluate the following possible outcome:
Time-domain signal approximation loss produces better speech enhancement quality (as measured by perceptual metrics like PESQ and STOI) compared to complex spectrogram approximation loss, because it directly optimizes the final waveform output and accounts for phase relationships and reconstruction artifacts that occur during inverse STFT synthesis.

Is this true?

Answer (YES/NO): YES